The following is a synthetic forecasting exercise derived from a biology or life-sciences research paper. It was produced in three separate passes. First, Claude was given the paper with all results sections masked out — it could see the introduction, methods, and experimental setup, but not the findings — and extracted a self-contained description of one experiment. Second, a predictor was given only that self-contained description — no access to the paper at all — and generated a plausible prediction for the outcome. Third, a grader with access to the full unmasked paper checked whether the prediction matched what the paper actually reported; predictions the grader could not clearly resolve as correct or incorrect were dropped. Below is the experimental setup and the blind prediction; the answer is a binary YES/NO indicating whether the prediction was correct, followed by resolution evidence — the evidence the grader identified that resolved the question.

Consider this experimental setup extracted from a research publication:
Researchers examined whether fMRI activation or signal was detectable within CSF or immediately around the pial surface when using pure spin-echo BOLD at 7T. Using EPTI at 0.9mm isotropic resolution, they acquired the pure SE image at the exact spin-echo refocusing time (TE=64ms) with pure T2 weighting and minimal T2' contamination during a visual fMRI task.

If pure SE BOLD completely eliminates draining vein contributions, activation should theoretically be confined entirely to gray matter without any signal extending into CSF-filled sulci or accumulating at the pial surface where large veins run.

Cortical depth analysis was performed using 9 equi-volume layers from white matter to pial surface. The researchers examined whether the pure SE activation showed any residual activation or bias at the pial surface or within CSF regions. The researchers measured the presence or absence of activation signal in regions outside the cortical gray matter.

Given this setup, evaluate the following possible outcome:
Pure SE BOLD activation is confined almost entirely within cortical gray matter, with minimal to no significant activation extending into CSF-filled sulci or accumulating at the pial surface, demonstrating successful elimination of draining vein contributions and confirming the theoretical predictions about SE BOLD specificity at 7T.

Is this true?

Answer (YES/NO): NO